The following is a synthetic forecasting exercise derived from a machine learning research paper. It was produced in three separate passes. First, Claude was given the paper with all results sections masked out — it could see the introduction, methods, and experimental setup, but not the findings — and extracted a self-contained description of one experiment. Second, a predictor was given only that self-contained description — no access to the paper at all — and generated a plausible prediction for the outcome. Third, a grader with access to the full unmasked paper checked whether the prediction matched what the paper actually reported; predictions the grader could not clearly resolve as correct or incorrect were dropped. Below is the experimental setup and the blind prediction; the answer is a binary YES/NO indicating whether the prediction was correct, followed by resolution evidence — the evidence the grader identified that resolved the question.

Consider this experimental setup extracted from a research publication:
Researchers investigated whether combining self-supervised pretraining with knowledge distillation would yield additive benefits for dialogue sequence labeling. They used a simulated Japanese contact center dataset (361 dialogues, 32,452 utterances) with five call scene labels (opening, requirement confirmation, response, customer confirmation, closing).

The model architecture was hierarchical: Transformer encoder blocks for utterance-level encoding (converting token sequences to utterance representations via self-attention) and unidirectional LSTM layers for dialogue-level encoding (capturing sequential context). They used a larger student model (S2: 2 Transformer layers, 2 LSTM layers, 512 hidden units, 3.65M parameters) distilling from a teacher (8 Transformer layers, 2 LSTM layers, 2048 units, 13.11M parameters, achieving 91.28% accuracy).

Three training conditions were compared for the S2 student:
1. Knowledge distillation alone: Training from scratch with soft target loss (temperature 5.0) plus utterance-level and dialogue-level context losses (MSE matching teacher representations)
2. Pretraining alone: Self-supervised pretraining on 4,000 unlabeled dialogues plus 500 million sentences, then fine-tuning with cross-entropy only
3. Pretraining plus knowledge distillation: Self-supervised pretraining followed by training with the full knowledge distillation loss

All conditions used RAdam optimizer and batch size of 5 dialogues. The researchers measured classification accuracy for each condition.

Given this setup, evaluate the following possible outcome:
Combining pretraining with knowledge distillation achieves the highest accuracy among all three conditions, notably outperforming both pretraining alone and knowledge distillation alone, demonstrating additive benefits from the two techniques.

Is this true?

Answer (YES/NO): NO